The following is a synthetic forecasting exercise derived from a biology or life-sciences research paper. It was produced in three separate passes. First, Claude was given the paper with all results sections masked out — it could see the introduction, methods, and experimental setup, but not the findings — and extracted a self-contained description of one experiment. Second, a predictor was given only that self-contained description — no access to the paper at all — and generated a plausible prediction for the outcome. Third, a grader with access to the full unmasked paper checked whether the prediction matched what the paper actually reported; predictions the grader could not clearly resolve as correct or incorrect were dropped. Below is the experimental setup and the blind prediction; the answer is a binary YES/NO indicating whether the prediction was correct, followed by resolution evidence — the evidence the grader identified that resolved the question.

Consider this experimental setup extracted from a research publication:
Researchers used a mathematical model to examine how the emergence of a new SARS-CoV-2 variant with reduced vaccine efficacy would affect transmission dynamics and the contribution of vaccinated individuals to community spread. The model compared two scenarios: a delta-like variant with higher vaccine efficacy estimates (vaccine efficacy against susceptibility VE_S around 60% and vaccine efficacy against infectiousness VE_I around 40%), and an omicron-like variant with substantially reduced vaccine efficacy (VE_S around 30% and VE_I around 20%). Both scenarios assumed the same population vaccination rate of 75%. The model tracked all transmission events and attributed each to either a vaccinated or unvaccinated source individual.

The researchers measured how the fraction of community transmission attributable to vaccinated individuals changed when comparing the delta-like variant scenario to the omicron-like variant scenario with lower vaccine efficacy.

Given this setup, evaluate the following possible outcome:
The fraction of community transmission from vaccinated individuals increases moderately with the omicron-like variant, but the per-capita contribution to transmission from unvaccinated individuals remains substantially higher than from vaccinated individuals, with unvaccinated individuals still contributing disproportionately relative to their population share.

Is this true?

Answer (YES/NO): NO